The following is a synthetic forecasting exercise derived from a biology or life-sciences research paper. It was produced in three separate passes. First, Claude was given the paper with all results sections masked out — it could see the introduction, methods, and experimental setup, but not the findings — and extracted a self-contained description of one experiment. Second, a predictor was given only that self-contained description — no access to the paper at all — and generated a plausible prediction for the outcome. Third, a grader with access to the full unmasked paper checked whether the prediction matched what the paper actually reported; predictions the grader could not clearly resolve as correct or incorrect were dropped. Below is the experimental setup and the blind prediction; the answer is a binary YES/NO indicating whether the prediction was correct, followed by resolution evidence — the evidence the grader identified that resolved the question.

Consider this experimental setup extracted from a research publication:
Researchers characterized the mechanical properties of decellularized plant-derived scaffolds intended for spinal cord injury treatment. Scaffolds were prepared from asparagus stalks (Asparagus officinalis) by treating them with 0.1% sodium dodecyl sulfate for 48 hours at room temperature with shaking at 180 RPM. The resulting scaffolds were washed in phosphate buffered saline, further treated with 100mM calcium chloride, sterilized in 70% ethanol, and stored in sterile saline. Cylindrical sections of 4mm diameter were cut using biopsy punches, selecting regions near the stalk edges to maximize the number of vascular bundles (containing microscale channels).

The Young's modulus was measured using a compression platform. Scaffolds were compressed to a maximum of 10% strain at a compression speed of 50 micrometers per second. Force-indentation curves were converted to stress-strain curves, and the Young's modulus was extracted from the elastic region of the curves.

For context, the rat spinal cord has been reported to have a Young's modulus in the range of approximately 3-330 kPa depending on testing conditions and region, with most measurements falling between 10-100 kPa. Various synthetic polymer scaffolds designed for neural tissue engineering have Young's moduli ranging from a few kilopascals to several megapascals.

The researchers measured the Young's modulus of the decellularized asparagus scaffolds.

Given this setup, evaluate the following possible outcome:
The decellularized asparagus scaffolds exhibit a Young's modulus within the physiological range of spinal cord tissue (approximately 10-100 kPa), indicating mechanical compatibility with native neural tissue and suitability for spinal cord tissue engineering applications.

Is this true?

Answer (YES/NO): NO